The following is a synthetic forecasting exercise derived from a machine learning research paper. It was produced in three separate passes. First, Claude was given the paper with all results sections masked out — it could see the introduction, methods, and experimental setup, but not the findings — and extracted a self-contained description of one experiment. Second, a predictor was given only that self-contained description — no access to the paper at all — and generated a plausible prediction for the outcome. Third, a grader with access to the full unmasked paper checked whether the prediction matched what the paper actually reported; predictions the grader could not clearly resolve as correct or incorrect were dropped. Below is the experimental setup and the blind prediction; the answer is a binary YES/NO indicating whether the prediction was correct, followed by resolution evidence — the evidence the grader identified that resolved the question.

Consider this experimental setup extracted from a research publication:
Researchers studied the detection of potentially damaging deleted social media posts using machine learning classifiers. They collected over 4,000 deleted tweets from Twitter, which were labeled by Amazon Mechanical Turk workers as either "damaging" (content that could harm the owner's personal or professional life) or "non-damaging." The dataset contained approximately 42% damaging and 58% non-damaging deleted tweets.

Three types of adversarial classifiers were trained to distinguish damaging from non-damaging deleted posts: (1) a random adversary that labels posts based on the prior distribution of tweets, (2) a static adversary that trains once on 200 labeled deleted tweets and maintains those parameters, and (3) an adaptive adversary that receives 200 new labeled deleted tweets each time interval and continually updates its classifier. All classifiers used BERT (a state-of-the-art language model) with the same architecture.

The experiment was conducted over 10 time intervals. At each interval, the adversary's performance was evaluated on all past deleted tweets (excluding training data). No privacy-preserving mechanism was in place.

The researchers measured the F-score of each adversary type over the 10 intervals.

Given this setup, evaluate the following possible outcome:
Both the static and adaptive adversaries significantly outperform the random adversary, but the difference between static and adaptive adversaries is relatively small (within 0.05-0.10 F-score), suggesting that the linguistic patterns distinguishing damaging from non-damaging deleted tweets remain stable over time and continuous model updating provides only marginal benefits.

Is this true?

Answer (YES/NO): NO